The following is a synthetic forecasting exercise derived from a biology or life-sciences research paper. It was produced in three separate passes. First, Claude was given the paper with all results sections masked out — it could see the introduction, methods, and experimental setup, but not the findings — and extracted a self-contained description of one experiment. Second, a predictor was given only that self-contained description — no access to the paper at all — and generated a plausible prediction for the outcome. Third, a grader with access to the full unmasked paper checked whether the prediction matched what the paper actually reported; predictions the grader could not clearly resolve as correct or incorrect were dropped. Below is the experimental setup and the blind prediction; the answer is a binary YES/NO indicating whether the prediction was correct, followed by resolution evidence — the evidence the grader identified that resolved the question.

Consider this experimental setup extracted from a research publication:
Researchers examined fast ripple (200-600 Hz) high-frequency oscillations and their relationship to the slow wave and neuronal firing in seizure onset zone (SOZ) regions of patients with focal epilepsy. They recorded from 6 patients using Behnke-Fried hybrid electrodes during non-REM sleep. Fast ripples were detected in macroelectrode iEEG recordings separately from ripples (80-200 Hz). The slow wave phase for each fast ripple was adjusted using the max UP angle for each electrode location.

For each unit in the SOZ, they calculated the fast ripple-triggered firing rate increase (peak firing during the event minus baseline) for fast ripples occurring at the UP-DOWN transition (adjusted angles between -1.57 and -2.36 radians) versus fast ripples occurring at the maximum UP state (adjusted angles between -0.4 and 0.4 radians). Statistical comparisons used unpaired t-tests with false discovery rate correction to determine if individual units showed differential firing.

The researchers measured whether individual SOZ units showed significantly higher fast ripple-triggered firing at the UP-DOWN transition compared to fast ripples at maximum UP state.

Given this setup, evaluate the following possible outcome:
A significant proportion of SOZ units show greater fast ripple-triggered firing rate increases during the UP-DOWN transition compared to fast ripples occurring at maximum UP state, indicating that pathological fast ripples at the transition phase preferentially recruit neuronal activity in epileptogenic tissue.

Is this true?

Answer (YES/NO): YES